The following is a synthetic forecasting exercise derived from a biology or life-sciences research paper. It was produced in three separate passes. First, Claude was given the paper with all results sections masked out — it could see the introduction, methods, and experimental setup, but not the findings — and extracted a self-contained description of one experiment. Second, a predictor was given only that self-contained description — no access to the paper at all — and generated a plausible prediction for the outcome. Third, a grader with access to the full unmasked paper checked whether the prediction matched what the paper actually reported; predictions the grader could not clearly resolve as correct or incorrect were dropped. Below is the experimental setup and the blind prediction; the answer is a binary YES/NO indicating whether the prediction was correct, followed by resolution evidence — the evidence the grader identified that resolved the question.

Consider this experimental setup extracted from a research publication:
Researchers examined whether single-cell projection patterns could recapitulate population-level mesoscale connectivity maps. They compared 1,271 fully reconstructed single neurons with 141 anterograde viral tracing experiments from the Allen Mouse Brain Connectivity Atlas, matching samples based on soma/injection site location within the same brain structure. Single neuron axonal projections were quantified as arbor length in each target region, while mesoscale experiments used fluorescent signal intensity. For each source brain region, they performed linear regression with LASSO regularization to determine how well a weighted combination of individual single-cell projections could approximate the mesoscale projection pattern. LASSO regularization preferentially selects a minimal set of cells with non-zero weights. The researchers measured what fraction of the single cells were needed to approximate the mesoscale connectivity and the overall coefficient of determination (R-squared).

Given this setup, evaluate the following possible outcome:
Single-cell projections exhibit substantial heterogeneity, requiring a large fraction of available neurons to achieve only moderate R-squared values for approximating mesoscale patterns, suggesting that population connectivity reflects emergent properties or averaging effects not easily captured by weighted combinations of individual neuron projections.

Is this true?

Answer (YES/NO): NO